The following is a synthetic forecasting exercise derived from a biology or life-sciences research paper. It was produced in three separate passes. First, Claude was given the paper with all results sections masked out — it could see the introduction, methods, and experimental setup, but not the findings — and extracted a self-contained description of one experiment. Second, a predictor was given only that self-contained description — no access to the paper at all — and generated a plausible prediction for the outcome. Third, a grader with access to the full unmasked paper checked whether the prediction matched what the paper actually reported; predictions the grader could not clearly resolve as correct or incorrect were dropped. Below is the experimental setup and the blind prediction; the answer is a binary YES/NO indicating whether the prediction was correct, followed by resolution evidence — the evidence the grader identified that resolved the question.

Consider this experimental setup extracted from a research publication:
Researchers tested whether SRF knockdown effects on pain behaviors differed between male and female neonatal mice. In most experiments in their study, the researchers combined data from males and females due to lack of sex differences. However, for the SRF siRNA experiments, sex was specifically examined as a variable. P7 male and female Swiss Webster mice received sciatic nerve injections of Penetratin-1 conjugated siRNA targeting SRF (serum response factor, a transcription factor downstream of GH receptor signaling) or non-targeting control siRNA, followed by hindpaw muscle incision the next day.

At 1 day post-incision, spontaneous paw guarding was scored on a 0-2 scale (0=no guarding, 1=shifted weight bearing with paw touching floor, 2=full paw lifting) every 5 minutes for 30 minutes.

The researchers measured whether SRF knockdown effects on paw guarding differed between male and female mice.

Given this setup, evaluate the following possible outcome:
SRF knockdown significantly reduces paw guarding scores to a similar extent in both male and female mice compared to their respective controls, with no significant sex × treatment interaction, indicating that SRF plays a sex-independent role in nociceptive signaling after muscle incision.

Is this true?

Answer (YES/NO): NO